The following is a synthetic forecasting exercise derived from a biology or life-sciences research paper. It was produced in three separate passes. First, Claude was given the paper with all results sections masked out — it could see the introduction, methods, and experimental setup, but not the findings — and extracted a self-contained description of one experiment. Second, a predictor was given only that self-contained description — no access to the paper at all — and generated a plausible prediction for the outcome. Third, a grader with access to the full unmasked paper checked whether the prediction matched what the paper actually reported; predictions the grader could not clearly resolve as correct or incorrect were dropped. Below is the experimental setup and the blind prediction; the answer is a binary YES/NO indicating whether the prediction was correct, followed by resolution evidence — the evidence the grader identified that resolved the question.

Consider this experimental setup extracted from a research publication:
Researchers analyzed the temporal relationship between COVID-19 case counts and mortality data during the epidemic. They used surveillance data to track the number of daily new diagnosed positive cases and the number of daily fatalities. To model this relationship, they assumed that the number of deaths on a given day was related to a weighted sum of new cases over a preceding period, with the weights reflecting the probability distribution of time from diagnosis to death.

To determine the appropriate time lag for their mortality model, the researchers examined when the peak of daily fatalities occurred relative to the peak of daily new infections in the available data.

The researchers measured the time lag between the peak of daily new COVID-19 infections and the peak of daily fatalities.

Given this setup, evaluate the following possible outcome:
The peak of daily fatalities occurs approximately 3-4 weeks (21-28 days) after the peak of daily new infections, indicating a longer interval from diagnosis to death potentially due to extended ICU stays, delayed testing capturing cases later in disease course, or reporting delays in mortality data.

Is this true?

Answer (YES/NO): NO